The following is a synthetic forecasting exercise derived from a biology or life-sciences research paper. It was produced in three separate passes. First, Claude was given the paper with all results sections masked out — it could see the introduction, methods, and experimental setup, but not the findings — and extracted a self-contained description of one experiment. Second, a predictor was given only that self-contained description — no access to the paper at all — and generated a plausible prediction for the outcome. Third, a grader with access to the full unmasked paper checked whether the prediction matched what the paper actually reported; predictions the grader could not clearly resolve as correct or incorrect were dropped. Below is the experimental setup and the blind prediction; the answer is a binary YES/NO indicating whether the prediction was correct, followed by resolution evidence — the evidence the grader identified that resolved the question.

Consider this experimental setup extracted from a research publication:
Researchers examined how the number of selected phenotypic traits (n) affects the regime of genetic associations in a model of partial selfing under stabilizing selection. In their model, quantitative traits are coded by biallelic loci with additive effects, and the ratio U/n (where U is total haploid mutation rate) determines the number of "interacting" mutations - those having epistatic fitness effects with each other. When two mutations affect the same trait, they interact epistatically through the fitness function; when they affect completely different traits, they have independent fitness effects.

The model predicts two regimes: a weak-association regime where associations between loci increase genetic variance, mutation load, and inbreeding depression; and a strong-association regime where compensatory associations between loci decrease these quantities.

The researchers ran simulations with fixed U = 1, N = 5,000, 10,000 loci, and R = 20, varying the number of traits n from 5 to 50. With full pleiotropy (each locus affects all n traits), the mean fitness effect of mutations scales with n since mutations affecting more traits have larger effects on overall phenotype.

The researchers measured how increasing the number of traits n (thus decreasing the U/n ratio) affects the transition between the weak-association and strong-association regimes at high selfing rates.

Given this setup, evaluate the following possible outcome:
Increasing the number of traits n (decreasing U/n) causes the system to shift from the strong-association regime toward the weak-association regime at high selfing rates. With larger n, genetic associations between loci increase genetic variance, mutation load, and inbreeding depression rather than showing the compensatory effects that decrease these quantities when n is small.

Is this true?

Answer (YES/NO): YES